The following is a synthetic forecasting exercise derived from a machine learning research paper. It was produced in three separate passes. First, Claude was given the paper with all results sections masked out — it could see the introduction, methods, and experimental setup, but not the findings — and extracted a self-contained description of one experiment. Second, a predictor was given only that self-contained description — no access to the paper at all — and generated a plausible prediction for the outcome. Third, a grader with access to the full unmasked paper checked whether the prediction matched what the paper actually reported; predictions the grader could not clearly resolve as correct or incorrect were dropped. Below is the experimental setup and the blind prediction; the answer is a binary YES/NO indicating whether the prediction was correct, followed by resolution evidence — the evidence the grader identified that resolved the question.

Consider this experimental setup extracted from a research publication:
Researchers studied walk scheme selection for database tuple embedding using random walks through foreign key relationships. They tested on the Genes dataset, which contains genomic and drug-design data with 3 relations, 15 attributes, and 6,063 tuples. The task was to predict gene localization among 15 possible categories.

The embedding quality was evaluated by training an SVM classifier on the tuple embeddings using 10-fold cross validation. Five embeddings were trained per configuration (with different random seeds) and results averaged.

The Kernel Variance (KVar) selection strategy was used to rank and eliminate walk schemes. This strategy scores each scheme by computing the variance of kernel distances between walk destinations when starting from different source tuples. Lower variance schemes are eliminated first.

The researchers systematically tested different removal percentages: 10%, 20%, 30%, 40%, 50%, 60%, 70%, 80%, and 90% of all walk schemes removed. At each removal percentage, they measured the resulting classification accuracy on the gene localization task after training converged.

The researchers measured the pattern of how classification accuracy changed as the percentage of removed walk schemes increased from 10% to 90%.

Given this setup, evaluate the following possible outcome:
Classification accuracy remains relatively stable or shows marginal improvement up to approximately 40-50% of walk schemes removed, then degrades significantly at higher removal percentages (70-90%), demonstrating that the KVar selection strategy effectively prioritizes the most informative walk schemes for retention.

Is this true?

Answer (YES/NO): NO